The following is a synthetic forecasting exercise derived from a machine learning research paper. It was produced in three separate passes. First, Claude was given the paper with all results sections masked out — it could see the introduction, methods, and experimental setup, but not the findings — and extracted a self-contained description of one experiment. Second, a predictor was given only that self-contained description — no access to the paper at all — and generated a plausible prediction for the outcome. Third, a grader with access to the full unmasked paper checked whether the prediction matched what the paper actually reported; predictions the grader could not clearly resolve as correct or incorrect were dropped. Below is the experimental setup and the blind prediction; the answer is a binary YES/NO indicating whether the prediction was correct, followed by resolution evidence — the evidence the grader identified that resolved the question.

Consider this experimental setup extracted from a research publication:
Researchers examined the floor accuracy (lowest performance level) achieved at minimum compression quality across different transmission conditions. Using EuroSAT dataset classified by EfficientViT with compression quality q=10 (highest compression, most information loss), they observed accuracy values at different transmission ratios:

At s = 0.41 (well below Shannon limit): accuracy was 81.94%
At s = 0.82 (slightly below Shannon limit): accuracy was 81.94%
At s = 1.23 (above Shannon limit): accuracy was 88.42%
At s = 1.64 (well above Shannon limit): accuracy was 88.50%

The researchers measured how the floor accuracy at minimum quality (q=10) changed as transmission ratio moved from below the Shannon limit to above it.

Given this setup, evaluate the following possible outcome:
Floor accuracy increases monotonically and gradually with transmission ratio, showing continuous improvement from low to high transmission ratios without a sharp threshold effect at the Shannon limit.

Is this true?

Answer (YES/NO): NO